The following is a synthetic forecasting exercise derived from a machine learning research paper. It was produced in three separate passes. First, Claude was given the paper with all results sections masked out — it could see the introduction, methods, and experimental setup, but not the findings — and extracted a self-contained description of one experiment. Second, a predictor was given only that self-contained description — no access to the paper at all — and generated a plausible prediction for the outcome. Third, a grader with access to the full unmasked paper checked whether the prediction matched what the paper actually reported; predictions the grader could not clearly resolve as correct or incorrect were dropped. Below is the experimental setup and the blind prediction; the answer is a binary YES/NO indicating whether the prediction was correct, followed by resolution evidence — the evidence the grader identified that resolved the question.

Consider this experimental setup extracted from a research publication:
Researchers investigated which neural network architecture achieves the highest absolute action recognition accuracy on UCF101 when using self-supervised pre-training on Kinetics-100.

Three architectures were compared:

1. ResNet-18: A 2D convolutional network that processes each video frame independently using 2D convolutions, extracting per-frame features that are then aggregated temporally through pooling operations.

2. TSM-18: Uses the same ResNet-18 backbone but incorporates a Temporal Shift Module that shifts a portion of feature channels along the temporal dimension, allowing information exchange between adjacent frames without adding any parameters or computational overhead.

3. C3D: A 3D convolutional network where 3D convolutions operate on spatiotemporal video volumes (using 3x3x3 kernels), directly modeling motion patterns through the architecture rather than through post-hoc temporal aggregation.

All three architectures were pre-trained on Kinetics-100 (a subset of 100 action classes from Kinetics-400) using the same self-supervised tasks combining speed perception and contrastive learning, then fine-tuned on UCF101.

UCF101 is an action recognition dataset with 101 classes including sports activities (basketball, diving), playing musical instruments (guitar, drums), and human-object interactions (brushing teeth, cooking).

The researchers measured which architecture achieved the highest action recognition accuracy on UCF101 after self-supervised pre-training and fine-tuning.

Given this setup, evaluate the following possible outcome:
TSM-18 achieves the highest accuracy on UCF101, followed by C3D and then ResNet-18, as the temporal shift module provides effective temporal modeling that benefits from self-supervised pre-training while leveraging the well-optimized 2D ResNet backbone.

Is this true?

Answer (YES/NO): NO